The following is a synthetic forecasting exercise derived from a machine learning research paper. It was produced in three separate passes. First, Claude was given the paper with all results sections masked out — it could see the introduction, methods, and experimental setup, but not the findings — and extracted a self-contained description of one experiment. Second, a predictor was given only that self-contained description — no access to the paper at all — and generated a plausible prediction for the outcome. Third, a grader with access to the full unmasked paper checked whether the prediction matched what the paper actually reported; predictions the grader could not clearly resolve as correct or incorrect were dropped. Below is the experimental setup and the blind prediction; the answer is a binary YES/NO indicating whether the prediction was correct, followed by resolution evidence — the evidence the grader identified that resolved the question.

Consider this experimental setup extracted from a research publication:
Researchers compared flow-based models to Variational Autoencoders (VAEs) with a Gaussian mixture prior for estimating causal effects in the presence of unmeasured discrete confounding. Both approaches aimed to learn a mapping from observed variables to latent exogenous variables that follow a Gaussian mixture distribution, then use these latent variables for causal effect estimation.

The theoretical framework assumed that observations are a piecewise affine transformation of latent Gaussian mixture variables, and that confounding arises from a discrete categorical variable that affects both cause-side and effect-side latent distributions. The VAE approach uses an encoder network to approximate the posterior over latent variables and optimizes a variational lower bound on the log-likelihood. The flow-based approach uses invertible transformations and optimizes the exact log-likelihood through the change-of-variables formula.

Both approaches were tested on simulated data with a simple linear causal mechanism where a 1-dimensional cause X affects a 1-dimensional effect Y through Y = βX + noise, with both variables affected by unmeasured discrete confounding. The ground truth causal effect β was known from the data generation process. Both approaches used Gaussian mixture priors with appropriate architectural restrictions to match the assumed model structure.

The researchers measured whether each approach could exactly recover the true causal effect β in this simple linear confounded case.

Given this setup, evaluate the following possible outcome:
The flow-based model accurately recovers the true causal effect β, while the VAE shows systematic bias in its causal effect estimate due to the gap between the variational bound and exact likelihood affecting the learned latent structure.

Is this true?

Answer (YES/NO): YES